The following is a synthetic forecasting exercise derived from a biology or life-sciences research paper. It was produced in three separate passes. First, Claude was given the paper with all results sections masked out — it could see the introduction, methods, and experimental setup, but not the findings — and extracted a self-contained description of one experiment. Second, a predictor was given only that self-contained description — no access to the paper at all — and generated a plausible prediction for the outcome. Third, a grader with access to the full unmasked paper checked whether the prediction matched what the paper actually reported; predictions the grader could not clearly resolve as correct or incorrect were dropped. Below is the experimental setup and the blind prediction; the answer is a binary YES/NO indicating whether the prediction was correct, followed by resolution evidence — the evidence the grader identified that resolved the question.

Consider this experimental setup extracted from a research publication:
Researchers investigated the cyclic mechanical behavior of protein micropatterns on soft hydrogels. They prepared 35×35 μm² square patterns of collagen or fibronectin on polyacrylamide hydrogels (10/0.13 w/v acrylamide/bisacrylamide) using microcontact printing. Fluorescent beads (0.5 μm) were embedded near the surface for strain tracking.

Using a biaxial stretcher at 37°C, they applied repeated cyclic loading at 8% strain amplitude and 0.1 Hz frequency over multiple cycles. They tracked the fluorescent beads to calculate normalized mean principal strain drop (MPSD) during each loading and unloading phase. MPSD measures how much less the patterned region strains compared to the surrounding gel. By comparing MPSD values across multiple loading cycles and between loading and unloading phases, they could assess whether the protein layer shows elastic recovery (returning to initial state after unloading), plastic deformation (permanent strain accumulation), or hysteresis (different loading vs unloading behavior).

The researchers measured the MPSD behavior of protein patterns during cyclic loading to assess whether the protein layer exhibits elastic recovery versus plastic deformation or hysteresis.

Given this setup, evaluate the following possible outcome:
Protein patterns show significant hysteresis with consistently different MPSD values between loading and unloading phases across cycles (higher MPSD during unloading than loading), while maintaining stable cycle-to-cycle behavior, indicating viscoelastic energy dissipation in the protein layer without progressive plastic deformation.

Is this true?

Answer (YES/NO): NO